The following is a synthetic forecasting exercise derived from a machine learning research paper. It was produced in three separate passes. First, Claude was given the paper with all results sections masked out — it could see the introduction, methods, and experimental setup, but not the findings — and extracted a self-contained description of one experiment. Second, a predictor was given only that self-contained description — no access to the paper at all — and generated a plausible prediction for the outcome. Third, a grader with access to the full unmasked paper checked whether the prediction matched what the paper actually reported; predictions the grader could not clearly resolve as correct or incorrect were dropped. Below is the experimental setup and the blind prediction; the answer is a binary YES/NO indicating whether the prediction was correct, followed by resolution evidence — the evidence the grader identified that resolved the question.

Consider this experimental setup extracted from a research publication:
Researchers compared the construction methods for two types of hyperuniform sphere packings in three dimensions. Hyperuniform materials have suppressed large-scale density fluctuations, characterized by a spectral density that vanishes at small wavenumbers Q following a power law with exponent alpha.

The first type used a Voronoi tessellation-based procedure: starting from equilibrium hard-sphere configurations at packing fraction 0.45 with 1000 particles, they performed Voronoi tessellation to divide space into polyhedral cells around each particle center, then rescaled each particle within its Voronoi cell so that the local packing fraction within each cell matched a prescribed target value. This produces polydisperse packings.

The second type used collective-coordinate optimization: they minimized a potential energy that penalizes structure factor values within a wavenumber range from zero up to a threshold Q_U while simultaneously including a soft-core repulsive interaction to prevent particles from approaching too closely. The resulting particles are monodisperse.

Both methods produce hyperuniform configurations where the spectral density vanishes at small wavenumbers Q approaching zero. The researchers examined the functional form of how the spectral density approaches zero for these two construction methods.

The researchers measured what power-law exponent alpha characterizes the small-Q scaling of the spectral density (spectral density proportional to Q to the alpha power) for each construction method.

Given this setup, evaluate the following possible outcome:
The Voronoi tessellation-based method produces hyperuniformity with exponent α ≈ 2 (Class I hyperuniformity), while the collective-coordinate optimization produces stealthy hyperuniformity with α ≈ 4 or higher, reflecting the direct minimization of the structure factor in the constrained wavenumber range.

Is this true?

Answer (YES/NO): NO